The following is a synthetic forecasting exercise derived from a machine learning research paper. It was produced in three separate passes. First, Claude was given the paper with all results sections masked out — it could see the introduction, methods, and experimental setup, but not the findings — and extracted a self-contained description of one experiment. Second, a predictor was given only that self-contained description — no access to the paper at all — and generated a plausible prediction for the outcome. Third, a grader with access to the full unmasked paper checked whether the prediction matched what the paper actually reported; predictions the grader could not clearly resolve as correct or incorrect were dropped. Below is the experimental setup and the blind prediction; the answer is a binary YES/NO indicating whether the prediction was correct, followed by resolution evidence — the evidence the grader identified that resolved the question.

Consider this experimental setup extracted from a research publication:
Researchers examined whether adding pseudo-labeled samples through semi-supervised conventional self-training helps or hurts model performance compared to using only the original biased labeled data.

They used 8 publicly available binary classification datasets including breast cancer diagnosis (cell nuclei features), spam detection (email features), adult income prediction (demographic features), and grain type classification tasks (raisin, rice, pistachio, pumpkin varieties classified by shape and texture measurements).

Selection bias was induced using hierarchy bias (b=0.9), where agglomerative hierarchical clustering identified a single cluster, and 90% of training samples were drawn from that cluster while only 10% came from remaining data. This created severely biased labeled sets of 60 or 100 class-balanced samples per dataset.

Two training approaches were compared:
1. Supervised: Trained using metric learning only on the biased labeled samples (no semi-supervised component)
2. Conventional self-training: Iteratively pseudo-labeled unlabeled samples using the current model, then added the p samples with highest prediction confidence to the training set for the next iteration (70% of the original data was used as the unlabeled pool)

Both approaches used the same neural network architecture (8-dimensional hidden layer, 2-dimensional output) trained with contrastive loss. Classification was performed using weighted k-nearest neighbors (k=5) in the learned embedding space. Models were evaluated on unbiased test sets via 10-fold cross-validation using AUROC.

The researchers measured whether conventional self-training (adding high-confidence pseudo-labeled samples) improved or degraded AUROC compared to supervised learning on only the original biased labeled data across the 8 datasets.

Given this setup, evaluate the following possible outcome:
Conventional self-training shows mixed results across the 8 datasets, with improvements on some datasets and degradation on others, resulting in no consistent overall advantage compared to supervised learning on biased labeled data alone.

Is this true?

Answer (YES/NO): NO